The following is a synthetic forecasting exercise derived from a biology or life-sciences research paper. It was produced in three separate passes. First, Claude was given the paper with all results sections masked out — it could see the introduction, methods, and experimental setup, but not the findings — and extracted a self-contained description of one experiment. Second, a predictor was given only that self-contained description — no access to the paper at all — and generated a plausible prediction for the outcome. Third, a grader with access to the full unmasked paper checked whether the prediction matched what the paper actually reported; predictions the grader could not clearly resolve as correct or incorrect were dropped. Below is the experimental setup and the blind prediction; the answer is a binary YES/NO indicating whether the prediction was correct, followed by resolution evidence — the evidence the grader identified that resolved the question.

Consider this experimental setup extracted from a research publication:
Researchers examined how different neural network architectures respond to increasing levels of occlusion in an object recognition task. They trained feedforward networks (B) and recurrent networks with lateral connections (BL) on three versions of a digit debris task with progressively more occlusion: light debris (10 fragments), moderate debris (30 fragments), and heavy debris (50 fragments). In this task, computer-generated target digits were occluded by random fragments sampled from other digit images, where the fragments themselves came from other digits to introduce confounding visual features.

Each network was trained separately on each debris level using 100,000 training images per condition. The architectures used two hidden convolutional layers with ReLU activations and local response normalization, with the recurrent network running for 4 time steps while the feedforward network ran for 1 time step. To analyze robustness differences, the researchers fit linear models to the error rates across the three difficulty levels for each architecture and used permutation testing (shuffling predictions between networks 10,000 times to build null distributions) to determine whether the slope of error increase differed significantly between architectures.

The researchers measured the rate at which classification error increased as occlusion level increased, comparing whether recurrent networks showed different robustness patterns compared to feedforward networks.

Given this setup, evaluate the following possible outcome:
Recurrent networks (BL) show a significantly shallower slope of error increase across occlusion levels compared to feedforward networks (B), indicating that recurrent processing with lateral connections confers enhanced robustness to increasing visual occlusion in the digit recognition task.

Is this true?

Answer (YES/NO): YES